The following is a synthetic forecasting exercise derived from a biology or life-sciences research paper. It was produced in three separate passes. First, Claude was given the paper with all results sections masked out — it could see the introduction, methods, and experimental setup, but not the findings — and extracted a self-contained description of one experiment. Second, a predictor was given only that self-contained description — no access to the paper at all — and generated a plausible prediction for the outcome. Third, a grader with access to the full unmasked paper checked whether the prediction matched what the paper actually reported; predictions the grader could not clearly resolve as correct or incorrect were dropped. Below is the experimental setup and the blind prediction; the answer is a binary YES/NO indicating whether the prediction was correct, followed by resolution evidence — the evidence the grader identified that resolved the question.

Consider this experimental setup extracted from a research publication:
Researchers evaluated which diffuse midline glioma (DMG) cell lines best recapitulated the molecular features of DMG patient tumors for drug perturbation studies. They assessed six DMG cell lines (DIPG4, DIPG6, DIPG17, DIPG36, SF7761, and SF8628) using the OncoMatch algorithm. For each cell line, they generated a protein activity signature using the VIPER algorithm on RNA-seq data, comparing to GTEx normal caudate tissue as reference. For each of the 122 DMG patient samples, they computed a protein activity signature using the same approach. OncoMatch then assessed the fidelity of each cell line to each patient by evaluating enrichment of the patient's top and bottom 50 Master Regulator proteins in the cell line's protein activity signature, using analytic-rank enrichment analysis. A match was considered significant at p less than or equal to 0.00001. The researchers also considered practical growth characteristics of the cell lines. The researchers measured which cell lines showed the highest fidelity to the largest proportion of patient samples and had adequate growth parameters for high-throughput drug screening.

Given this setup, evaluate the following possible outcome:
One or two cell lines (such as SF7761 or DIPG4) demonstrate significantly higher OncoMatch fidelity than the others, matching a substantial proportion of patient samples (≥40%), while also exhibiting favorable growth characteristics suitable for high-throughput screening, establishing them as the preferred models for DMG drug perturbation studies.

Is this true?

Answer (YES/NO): NO